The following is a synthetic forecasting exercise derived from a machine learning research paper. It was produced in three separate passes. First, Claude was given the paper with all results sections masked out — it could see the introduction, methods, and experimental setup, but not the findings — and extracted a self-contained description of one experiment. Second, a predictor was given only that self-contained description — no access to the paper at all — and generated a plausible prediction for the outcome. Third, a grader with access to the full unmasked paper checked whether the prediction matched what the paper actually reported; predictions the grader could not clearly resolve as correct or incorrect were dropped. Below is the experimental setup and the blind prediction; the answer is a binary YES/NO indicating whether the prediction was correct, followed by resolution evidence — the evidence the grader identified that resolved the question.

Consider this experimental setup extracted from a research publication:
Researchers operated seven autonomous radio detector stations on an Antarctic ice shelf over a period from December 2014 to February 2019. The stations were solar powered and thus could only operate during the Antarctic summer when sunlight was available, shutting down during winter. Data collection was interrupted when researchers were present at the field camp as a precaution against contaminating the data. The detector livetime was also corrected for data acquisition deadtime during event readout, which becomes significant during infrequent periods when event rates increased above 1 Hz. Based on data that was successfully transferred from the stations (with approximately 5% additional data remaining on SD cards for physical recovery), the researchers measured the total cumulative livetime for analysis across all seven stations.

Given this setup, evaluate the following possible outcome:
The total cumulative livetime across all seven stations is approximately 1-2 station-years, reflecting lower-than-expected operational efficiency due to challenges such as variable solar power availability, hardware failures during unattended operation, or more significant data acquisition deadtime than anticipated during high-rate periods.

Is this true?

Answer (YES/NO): NO